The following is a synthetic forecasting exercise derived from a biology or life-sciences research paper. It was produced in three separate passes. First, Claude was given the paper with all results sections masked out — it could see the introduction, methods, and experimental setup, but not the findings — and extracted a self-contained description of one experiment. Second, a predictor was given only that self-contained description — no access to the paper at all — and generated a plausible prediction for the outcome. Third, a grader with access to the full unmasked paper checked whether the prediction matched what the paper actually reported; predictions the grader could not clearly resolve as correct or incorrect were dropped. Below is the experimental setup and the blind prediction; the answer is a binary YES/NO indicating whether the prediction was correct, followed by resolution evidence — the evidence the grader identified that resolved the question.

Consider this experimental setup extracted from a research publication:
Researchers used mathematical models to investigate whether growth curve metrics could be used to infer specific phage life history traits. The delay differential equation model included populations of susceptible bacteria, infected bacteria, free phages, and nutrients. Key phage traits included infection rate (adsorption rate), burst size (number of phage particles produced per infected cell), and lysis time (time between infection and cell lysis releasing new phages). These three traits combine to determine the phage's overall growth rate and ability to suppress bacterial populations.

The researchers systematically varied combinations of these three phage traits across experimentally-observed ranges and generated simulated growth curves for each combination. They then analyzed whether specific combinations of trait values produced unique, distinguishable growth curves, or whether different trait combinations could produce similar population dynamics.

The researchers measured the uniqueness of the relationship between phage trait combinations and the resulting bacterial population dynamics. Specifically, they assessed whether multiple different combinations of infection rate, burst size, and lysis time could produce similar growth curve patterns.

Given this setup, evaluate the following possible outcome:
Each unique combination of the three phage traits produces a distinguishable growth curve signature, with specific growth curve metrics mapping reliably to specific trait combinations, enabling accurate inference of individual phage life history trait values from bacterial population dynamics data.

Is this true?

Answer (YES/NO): NO